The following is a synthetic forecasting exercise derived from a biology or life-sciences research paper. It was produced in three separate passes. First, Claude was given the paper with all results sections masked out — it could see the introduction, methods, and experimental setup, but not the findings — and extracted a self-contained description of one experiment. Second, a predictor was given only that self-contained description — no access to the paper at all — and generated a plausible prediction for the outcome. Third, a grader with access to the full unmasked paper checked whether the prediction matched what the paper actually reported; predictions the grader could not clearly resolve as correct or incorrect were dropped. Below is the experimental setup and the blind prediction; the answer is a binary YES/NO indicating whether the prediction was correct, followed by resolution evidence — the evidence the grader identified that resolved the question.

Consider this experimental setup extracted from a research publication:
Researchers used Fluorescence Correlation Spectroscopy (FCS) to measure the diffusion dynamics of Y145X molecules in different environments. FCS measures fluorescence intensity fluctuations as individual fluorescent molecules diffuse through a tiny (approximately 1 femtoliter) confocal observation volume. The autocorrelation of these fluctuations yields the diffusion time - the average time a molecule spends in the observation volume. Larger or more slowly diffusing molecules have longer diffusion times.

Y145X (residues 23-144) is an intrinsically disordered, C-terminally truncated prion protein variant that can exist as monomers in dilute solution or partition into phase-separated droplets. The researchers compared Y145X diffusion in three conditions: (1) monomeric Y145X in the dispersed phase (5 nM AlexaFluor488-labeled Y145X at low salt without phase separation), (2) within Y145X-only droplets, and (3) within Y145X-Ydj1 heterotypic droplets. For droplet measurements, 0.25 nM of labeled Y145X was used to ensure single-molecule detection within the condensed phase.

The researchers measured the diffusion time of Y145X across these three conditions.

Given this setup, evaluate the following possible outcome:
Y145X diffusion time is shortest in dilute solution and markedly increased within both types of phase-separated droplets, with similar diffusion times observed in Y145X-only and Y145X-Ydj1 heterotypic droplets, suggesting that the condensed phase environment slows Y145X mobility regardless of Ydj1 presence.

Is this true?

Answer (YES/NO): YES